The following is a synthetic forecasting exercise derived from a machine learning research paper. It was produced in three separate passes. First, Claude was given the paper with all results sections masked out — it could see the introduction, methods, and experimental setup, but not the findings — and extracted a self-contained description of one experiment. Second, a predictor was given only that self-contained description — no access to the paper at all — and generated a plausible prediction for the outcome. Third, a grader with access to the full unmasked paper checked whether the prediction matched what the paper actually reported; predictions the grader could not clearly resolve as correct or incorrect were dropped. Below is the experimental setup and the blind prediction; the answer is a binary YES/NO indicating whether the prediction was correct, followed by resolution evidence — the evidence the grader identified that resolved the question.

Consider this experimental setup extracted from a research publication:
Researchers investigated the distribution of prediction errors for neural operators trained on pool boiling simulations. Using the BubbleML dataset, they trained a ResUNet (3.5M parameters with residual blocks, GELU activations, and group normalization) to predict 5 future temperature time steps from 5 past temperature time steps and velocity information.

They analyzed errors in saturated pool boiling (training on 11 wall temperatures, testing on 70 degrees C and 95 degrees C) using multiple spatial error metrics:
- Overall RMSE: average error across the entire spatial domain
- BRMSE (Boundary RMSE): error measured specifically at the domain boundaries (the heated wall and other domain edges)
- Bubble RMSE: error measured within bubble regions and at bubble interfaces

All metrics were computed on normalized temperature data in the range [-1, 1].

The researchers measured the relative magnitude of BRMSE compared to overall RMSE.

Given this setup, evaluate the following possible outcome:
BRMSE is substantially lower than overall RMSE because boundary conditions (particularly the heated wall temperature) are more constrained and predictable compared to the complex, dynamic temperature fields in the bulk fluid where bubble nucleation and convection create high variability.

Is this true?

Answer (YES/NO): NO